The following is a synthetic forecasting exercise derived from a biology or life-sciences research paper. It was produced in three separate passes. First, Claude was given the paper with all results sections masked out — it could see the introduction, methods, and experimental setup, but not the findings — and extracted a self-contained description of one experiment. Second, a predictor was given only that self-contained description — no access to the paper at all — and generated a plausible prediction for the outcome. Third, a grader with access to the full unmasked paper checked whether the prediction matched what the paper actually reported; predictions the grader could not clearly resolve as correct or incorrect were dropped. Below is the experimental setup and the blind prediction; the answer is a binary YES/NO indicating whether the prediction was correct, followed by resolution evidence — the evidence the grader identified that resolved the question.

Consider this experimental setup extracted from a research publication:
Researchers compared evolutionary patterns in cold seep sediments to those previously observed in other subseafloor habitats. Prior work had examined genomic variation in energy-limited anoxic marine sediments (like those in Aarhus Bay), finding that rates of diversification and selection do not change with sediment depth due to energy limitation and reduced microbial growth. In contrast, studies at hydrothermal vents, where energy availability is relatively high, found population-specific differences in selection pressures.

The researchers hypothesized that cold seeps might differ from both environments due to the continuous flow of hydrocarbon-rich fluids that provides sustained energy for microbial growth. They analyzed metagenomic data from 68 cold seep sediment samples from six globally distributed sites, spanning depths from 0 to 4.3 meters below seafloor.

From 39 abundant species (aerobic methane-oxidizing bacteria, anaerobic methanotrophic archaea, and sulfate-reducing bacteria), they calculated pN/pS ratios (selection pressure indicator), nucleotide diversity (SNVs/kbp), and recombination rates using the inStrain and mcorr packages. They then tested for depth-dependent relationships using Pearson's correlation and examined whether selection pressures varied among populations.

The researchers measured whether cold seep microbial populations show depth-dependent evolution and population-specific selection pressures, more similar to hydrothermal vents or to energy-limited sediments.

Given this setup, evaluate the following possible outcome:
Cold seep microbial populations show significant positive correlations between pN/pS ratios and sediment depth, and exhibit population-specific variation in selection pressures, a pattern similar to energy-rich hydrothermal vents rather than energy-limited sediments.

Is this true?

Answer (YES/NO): YES